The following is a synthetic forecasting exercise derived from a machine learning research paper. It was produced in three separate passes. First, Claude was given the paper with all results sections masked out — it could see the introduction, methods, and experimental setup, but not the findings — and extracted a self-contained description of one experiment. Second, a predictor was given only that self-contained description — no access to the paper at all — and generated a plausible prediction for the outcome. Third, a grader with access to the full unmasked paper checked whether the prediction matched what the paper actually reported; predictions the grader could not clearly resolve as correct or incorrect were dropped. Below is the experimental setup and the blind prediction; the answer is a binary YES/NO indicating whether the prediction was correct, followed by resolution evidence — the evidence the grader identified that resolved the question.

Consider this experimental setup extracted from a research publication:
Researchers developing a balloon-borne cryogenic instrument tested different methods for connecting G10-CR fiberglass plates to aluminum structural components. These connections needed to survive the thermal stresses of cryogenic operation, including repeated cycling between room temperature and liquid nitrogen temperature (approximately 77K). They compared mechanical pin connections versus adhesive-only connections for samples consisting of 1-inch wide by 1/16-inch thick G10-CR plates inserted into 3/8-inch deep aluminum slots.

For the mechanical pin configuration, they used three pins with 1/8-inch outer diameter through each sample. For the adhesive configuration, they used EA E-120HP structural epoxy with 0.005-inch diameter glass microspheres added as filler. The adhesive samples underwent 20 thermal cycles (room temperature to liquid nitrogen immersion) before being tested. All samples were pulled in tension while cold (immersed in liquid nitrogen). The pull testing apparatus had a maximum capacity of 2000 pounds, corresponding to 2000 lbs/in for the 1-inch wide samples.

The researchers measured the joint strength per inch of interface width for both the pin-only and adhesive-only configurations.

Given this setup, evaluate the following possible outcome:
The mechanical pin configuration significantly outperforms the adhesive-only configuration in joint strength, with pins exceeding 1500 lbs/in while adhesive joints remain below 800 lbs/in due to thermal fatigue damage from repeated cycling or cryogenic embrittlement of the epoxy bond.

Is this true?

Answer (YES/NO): NO